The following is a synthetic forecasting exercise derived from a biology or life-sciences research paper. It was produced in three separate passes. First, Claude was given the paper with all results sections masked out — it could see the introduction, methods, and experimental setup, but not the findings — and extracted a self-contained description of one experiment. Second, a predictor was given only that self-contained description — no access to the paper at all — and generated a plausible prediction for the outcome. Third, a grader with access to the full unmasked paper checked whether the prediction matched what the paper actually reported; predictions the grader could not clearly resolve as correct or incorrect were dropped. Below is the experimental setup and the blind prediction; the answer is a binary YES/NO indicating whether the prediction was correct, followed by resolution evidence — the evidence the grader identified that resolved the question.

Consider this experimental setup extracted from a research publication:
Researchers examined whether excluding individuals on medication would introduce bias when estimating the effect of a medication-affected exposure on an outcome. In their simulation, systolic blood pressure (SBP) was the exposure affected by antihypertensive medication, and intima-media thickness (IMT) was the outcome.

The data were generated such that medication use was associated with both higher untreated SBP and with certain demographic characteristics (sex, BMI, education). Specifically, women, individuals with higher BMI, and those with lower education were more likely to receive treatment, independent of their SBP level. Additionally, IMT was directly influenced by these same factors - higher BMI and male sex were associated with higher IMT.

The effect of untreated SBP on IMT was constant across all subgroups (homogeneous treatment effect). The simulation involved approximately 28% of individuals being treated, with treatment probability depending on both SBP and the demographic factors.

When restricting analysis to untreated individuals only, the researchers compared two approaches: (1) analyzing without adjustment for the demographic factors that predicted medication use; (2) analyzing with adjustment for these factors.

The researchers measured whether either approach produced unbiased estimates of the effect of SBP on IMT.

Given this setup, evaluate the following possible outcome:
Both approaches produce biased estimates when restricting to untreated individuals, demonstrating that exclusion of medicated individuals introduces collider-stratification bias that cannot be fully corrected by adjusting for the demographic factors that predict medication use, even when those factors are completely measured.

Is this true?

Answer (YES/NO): NO